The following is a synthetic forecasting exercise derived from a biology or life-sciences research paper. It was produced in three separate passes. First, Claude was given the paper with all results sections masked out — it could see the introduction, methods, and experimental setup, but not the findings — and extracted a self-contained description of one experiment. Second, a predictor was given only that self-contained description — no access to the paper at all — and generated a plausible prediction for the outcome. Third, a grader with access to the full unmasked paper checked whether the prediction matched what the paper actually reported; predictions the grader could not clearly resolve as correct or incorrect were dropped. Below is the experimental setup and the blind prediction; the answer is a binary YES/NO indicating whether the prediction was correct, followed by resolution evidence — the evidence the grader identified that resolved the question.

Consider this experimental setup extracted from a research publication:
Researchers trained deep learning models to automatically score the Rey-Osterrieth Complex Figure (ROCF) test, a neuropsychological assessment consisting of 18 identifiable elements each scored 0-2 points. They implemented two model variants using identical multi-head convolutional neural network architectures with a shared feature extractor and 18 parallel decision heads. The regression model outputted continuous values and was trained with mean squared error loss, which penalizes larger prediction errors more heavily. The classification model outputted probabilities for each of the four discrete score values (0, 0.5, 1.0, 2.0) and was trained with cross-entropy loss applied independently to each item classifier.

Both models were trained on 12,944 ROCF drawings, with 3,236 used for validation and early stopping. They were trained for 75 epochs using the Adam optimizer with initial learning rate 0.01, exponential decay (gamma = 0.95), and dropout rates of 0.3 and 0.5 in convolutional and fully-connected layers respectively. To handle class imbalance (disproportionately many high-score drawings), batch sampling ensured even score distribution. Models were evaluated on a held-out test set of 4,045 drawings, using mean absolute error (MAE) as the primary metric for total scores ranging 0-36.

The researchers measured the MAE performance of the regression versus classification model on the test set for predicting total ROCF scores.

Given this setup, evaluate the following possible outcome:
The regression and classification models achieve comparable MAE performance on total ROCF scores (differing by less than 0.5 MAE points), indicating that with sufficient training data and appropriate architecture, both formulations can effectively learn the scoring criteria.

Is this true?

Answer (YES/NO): YES